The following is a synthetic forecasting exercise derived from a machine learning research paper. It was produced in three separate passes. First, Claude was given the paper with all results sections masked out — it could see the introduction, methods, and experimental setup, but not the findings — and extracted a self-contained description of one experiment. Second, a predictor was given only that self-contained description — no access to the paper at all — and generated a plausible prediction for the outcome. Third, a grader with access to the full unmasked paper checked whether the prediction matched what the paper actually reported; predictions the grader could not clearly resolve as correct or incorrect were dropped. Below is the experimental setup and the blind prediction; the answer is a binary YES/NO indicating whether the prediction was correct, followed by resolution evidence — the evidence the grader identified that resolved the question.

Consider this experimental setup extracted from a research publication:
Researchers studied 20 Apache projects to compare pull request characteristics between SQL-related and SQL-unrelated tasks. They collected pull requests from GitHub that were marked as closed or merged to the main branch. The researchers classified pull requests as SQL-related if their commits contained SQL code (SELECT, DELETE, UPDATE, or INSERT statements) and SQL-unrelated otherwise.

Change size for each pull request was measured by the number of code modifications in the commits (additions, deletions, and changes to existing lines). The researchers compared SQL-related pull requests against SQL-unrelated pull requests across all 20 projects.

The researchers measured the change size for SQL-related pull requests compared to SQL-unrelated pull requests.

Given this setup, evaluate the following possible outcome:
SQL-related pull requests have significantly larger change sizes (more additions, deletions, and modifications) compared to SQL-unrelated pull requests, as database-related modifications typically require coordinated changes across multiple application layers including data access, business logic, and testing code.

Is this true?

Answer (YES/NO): NO